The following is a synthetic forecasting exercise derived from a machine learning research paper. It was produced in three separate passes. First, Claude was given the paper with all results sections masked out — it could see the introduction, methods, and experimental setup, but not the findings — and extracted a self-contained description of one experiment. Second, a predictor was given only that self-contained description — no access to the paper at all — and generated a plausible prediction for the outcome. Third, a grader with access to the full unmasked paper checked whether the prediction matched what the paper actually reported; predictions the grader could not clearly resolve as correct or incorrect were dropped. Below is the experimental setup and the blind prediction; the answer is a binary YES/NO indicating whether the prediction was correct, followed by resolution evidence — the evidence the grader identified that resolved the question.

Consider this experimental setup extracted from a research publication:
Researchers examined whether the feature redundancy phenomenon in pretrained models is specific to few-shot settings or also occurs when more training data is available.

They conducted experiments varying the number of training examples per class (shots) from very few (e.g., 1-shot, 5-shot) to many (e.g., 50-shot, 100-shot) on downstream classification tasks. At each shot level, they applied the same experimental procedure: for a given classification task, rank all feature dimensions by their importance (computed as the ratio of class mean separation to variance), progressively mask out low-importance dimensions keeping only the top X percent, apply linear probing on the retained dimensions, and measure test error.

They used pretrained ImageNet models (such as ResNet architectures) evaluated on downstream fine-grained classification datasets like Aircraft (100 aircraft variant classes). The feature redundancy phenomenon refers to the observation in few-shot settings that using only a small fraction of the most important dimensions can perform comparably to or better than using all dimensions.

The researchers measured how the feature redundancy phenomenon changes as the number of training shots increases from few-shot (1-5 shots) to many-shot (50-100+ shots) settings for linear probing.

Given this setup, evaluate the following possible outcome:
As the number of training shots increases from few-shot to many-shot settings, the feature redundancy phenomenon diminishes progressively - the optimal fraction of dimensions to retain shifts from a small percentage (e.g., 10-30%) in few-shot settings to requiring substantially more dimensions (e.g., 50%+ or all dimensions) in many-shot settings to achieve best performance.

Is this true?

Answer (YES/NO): YES